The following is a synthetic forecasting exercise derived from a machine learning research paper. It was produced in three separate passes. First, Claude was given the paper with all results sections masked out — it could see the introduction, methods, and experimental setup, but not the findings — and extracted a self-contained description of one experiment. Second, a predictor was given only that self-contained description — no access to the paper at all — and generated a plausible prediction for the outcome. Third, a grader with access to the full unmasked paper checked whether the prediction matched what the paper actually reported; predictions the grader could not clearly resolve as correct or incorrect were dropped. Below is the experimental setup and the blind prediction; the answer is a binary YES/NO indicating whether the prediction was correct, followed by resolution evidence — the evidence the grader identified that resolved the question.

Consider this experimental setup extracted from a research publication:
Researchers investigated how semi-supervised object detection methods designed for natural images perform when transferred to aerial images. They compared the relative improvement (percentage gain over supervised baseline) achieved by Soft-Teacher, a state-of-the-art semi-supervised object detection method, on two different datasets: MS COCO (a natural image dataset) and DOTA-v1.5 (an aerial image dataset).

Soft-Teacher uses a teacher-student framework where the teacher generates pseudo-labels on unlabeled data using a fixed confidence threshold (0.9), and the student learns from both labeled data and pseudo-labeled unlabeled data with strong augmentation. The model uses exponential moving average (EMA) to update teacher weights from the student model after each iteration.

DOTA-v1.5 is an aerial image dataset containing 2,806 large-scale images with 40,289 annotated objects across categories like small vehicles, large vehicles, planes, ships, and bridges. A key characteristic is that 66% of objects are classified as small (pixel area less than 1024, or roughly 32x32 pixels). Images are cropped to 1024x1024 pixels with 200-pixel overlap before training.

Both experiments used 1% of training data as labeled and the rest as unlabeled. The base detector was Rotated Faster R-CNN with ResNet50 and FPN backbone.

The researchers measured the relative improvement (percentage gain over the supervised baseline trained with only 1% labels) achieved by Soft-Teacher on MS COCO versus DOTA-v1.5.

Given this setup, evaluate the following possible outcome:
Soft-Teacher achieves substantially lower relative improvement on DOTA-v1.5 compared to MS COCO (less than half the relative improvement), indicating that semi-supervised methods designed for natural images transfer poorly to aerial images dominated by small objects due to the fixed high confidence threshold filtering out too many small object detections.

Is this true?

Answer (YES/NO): YES